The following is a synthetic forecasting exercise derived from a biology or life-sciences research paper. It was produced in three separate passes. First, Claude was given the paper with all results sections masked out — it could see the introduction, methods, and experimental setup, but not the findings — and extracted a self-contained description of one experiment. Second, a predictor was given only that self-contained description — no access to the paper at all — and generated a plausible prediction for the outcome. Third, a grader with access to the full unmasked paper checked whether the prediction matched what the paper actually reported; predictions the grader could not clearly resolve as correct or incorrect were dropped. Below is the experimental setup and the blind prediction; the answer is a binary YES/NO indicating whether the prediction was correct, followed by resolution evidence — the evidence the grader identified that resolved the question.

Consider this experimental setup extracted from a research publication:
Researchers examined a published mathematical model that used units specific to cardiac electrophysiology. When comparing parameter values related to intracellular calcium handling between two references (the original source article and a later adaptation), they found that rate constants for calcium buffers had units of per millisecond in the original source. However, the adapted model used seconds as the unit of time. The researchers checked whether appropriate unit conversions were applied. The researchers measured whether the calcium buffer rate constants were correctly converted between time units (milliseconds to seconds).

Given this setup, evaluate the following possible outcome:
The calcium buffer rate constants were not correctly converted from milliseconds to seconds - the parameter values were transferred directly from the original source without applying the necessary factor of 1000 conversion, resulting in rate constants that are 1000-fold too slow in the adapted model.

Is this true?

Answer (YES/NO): YES